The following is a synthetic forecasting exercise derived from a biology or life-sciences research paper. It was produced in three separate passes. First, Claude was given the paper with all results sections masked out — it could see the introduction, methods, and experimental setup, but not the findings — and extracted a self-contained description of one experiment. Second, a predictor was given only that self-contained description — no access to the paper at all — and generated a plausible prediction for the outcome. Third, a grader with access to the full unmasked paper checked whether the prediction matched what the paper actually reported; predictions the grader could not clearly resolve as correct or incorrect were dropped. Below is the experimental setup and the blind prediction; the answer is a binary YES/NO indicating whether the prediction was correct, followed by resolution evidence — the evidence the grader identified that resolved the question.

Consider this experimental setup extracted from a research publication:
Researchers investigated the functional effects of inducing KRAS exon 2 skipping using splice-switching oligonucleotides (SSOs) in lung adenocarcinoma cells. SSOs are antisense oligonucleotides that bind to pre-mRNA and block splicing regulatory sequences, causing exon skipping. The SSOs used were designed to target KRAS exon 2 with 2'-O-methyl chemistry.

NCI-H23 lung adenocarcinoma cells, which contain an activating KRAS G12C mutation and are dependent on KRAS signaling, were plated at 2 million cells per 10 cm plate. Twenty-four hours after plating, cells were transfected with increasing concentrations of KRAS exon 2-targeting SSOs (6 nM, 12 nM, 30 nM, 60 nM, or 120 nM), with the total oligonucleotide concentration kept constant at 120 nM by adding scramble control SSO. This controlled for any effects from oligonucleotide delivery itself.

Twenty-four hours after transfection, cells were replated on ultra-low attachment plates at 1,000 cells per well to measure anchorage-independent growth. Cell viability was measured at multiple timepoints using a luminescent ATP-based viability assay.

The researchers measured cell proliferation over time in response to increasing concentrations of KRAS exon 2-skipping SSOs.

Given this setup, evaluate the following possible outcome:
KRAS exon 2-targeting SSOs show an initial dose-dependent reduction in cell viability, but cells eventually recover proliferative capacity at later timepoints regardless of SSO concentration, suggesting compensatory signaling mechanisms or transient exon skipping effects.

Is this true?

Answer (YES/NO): NO